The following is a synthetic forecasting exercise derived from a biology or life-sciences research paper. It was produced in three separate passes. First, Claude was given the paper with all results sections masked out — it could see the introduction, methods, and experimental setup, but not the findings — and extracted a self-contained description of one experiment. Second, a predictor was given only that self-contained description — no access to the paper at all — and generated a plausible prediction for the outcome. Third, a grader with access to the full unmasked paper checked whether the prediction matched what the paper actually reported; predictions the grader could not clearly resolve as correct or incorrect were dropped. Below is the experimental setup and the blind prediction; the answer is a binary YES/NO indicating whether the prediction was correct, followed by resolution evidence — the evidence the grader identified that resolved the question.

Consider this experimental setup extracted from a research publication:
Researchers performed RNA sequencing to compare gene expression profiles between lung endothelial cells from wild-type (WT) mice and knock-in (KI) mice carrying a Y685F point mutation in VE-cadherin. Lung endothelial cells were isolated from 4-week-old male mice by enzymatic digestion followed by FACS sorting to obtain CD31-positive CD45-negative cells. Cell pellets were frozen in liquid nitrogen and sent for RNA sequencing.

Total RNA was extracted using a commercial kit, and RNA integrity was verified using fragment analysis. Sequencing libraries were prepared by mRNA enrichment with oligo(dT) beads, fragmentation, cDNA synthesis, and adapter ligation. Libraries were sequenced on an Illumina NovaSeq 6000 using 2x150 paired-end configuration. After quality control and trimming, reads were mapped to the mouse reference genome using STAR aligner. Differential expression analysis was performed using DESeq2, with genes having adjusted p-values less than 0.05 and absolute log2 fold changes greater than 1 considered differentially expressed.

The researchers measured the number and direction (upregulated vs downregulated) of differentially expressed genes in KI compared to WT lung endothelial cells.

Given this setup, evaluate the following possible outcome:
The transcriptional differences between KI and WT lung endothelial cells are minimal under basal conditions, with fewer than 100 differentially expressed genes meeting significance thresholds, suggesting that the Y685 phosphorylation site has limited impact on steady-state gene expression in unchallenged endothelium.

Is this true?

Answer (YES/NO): NO